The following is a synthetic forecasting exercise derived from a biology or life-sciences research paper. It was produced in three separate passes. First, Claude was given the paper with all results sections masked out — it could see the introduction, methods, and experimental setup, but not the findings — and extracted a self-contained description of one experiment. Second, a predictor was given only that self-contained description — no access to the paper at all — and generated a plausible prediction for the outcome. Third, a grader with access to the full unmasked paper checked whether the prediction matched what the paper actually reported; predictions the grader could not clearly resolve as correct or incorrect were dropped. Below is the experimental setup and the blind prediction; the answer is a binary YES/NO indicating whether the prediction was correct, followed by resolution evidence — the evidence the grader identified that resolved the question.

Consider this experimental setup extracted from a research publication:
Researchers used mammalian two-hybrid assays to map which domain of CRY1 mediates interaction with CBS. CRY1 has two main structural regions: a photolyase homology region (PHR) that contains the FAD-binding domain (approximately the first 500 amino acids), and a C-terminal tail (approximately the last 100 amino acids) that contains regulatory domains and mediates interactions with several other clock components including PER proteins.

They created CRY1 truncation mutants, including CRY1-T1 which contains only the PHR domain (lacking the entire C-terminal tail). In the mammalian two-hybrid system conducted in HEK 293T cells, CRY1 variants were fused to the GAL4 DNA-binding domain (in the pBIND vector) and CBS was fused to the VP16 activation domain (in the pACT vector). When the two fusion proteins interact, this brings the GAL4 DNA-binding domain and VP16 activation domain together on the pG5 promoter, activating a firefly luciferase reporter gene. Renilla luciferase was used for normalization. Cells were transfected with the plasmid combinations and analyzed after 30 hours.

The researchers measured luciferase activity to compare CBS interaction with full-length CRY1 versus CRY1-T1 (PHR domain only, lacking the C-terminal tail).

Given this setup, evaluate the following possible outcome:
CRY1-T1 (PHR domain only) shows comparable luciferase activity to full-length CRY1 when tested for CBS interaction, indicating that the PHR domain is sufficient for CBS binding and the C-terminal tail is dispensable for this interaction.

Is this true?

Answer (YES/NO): NO